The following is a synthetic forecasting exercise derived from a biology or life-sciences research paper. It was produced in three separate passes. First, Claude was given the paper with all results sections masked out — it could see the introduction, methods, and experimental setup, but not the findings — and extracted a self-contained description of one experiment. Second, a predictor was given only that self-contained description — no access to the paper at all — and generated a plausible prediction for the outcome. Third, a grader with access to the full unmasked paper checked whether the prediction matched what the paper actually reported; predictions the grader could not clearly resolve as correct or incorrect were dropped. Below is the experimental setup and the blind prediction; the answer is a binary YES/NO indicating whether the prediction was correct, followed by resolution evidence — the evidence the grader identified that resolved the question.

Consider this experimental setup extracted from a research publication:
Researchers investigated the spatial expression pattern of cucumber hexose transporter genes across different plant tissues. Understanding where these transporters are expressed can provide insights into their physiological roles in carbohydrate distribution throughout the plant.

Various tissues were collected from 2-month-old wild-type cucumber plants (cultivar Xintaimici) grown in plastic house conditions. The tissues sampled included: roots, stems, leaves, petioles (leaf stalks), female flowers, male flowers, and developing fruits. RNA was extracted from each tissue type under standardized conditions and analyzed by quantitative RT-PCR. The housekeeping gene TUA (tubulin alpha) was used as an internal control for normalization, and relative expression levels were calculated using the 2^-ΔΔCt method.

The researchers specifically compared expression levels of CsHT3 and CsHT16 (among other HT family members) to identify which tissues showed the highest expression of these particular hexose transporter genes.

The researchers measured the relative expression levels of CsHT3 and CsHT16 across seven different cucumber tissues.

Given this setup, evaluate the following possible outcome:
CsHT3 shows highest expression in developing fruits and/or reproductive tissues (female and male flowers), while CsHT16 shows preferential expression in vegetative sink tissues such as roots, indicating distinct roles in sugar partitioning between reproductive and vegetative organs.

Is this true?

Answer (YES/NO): NO